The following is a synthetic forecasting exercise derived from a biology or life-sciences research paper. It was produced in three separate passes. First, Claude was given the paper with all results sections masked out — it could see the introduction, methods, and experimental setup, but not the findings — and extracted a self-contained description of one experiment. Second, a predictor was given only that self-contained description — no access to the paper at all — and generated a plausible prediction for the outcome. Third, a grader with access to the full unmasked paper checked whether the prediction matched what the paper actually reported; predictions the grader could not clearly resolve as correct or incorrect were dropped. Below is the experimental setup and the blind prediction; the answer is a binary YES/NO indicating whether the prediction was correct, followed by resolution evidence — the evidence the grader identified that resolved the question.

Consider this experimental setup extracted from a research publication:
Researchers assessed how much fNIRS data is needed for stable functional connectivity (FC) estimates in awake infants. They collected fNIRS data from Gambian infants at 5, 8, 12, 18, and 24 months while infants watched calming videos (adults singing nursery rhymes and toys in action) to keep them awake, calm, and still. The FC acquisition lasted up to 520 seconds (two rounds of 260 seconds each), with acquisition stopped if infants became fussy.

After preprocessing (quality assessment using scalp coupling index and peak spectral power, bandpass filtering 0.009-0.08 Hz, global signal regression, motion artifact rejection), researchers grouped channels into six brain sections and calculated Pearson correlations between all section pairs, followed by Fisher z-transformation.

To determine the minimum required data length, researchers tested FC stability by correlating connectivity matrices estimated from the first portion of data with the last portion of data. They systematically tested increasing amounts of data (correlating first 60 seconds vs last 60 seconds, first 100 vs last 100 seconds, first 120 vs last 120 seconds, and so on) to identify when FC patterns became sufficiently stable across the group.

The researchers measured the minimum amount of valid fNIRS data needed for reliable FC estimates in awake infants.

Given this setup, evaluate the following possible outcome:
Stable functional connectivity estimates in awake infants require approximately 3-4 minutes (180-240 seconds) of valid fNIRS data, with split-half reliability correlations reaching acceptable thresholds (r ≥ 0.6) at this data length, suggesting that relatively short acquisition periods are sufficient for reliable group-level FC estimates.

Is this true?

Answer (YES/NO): NO